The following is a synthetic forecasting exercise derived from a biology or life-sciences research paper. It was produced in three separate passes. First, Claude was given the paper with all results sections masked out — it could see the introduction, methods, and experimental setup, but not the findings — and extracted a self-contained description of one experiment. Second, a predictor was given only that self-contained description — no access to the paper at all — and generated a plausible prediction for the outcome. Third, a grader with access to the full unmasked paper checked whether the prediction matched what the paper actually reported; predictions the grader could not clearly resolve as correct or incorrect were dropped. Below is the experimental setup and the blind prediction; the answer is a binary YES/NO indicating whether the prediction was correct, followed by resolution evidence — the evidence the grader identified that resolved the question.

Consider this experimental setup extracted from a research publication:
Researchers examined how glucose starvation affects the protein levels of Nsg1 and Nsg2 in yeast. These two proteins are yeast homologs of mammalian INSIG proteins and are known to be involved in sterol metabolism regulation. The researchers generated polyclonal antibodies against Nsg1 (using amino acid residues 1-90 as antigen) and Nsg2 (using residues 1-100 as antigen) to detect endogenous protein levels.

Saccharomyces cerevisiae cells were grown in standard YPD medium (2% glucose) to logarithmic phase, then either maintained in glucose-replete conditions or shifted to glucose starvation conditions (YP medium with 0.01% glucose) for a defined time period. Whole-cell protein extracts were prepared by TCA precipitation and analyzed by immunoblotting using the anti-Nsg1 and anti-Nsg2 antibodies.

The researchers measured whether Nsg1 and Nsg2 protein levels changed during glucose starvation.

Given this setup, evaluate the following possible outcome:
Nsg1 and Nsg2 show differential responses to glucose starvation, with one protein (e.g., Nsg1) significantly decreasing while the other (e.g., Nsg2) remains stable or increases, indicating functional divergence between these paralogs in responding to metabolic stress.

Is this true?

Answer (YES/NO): YES